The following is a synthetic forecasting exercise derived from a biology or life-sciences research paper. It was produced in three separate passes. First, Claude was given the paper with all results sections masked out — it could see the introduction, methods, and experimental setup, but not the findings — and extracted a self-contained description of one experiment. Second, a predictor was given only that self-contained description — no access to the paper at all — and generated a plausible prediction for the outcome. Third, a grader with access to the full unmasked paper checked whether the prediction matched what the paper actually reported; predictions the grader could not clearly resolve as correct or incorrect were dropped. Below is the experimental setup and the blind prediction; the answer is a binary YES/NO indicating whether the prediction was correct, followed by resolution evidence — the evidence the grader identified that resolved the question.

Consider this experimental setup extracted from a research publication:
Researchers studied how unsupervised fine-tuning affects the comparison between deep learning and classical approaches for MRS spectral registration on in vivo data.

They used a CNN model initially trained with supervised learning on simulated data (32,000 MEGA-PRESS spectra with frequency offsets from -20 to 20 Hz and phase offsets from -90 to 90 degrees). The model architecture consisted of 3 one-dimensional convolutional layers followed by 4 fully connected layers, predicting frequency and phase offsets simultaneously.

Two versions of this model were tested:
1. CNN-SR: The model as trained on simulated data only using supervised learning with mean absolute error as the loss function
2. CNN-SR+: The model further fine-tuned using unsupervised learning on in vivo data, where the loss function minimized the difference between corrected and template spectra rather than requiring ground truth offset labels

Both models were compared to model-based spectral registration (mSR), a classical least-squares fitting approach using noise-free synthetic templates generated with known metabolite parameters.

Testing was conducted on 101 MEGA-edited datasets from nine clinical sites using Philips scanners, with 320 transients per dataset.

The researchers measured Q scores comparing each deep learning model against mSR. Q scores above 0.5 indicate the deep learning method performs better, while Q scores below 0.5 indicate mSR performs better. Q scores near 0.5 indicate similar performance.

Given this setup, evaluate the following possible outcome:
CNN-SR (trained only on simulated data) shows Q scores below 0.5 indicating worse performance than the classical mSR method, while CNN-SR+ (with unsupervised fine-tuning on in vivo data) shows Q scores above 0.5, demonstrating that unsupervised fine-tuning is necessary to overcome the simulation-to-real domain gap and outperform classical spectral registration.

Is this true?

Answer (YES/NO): NO